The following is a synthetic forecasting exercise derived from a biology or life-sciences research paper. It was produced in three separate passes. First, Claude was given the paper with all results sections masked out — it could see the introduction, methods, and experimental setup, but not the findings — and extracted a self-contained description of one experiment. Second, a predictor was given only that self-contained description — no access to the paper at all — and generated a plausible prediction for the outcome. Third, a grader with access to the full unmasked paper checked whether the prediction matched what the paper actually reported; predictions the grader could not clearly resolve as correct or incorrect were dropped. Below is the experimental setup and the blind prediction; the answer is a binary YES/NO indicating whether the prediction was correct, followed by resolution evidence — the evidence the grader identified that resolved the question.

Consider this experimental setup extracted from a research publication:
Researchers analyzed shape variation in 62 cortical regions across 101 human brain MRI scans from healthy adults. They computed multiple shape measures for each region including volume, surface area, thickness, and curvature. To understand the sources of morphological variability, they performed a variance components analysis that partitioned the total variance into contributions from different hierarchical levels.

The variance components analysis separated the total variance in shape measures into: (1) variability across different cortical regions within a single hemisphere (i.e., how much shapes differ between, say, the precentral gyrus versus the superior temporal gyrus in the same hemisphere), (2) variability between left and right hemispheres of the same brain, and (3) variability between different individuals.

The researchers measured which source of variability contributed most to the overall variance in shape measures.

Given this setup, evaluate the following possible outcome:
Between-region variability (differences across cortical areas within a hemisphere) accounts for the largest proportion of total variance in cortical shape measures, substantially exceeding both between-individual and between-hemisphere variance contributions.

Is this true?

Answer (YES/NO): NO